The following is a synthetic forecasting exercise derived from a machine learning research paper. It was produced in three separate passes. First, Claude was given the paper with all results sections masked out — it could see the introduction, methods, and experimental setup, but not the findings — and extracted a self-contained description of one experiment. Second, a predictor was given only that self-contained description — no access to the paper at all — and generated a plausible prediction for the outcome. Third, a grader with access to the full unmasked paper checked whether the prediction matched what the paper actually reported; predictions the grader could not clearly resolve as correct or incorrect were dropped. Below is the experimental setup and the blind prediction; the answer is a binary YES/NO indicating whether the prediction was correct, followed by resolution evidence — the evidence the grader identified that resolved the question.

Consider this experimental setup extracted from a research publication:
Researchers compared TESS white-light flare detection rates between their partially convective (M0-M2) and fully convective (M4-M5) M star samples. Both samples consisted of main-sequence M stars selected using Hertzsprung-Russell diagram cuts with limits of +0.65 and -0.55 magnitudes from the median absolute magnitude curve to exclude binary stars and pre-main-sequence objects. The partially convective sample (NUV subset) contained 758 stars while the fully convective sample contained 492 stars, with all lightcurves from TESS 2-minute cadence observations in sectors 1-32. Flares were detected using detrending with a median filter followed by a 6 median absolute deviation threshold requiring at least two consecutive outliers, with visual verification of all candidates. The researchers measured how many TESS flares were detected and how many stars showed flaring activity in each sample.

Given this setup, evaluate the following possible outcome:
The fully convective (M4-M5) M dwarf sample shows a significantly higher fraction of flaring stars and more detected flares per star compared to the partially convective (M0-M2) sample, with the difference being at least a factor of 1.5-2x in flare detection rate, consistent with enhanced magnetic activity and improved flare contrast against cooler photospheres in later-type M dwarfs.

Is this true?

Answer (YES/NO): YES